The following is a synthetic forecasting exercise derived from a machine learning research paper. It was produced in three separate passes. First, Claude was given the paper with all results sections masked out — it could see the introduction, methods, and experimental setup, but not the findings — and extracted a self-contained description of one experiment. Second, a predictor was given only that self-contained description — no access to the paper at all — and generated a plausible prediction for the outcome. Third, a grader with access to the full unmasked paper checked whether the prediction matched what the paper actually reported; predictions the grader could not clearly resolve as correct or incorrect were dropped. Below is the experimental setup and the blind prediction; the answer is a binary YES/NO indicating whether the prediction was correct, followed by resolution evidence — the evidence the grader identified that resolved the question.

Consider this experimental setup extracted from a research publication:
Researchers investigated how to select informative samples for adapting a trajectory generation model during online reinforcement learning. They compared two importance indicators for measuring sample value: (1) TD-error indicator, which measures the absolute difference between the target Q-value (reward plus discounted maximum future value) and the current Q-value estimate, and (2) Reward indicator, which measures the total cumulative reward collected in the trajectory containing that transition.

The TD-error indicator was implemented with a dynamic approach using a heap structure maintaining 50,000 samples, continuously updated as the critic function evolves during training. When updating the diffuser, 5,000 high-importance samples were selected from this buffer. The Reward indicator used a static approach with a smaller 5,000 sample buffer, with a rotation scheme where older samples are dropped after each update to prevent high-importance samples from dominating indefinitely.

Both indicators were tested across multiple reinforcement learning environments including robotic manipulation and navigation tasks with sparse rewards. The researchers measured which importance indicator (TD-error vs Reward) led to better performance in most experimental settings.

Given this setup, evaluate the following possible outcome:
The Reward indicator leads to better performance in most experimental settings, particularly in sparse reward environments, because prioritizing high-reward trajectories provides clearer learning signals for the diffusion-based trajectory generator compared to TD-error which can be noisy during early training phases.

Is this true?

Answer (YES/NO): NO